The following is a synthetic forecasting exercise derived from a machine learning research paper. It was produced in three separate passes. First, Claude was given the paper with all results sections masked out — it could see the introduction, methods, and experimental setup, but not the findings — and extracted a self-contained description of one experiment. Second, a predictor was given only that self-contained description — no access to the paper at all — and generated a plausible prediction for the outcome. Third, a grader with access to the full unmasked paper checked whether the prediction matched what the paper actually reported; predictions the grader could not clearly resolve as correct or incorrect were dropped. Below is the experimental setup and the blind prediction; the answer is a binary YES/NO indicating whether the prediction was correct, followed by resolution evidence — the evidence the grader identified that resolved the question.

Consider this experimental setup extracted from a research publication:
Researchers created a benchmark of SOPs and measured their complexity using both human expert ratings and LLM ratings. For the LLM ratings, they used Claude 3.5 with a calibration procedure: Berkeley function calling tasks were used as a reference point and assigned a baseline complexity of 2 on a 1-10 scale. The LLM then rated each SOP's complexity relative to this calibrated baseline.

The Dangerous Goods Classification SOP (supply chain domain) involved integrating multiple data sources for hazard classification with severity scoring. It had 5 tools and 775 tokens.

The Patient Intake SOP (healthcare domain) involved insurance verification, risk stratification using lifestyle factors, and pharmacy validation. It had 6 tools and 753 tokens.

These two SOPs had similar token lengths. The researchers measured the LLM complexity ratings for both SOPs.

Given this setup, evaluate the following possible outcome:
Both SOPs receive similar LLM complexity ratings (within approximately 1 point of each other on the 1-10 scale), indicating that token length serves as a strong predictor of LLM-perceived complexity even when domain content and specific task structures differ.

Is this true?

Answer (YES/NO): NO